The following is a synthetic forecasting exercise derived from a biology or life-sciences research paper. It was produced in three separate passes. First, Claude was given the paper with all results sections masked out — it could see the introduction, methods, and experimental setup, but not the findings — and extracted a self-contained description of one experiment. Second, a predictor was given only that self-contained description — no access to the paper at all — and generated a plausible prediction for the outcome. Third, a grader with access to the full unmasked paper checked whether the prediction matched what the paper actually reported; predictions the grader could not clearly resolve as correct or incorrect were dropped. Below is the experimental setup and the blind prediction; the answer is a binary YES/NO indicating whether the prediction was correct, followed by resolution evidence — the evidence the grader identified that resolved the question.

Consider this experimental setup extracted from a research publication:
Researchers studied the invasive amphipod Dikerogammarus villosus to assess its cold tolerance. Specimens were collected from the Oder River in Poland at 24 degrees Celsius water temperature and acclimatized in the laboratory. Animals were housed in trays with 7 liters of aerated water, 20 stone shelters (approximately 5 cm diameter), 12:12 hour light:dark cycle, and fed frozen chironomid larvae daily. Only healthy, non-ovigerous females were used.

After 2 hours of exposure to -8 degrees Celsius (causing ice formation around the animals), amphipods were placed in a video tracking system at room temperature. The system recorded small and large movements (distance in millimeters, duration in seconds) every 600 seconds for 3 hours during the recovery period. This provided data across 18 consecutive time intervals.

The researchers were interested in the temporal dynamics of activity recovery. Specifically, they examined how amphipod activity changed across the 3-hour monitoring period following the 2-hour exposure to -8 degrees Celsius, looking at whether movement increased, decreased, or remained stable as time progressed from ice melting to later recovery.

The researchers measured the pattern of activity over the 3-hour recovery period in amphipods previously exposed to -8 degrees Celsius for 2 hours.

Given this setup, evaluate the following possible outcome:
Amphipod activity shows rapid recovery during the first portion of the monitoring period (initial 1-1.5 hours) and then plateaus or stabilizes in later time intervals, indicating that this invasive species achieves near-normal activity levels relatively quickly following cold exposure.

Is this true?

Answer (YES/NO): NO